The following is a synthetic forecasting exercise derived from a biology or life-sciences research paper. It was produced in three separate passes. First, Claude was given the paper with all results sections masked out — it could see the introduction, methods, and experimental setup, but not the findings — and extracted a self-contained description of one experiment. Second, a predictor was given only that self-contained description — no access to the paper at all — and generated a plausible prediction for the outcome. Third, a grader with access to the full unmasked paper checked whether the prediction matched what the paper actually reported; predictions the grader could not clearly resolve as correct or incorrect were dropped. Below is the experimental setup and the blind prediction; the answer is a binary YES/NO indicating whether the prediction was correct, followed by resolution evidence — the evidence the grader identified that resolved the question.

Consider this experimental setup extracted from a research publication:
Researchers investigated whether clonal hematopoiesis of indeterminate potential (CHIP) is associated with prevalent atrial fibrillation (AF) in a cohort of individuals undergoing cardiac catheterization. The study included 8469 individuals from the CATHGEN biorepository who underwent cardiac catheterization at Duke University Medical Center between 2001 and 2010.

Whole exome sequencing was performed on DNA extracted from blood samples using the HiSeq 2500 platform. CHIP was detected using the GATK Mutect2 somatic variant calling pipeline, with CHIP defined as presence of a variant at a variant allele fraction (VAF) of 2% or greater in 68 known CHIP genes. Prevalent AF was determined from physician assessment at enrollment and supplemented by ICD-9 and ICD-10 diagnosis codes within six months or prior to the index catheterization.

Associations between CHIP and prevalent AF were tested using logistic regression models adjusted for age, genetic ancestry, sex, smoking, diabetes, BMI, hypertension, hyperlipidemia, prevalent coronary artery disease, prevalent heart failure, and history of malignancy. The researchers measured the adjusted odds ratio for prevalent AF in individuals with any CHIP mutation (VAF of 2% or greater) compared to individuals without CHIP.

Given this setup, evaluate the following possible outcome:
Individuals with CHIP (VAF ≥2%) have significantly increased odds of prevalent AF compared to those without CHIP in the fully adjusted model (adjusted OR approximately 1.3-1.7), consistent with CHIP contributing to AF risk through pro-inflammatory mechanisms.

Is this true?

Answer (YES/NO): NO